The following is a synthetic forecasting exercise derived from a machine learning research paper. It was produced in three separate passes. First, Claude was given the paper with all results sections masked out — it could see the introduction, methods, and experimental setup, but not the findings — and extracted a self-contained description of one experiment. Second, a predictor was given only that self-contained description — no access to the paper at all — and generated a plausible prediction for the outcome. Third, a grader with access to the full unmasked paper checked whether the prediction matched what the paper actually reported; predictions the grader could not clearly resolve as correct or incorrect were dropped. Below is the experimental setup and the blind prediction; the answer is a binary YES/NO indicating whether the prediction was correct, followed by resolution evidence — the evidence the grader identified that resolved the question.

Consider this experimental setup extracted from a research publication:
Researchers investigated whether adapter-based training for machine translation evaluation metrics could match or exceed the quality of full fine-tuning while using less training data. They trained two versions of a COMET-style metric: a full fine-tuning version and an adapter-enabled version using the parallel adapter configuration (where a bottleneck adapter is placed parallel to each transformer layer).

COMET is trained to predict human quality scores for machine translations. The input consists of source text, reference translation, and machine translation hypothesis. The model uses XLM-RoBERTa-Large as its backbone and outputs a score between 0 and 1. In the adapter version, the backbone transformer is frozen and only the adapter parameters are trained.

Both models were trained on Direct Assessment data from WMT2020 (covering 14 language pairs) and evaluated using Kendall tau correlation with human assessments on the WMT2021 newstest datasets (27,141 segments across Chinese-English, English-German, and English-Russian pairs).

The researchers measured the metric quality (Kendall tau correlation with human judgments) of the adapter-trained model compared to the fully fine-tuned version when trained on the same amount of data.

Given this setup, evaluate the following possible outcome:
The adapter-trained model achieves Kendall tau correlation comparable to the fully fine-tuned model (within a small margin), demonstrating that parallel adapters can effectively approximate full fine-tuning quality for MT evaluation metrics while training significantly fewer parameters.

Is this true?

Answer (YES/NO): NO